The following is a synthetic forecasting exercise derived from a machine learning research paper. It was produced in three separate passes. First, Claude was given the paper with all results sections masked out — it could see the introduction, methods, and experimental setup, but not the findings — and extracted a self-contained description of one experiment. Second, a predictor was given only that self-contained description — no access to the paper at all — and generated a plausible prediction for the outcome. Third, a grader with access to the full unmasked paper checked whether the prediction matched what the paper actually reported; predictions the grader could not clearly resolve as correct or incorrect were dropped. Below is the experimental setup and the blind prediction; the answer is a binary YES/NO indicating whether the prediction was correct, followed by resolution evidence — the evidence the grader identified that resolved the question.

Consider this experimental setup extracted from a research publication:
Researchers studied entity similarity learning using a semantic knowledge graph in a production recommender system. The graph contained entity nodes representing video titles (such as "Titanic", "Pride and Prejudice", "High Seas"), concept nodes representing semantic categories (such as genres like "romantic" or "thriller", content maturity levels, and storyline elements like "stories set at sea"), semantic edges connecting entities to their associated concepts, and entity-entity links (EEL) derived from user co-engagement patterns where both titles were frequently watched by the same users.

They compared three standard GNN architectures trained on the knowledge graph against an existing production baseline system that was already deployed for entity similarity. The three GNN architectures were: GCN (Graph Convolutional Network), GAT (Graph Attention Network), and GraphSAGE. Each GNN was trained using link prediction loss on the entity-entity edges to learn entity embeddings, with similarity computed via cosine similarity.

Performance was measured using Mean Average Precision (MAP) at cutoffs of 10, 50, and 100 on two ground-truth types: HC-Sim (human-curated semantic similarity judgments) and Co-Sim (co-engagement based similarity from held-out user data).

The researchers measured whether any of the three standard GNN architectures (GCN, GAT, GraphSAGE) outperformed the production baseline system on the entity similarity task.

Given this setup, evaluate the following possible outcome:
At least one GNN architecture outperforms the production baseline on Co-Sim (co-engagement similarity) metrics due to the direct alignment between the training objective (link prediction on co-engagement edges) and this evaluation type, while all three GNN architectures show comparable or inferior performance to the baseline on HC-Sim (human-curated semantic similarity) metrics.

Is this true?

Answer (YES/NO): NO